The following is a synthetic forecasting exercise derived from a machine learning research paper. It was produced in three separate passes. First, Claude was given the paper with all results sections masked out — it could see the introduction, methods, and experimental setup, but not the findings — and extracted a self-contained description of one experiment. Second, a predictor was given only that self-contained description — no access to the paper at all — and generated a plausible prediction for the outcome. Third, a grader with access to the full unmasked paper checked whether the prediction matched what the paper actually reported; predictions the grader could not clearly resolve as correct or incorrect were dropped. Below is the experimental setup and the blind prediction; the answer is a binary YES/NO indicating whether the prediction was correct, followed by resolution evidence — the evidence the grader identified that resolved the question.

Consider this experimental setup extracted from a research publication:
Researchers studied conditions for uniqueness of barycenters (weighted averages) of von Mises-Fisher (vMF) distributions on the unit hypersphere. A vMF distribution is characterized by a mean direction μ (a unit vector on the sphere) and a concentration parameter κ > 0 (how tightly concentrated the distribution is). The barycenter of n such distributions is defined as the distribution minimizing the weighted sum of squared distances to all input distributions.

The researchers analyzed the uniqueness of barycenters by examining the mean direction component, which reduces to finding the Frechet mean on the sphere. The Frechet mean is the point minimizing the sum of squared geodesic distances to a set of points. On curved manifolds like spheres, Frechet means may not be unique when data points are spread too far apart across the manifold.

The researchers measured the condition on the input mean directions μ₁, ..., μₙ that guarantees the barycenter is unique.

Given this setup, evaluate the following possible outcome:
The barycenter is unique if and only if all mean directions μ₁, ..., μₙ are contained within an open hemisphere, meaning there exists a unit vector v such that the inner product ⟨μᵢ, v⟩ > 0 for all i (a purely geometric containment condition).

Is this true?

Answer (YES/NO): NO